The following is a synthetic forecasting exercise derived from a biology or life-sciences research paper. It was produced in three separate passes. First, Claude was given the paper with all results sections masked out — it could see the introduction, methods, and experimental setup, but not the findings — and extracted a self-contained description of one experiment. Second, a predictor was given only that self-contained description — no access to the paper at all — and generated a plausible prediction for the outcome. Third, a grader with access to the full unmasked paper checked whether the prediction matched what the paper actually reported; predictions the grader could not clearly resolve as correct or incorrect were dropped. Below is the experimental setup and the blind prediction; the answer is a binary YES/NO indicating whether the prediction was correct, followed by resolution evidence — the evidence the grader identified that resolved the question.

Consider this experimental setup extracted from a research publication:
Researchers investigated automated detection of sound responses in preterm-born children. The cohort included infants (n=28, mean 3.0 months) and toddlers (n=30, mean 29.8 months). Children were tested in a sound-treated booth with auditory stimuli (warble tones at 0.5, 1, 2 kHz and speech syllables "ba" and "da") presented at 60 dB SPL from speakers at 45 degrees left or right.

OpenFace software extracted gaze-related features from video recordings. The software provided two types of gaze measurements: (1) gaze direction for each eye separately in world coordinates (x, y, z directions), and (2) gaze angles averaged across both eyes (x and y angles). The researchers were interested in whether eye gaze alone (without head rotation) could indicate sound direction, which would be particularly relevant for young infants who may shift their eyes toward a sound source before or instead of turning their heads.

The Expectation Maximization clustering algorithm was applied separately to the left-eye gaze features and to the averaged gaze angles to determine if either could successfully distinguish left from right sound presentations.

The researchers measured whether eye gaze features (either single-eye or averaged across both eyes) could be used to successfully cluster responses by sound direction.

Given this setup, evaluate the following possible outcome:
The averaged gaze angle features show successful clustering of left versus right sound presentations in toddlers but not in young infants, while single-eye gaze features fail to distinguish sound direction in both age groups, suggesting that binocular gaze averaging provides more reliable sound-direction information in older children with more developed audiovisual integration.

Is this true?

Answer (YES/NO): NO